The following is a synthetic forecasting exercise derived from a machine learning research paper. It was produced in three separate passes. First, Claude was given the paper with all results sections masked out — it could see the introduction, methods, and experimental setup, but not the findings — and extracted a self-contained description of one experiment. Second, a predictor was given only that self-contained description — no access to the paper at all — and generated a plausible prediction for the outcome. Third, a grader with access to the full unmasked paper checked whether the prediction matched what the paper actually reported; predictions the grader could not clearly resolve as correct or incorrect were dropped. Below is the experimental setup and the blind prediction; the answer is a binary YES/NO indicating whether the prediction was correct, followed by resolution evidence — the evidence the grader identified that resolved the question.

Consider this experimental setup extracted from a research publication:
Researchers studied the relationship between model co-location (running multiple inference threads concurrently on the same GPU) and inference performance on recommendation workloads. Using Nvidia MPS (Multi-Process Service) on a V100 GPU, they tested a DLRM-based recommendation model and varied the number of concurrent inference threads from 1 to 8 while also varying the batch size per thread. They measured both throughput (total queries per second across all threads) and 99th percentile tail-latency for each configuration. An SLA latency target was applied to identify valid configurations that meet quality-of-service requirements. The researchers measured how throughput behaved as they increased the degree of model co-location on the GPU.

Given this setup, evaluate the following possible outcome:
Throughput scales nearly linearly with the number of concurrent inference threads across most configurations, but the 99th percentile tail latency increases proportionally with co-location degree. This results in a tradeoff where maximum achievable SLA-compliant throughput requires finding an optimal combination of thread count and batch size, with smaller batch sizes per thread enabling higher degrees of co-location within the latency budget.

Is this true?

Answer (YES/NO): NO